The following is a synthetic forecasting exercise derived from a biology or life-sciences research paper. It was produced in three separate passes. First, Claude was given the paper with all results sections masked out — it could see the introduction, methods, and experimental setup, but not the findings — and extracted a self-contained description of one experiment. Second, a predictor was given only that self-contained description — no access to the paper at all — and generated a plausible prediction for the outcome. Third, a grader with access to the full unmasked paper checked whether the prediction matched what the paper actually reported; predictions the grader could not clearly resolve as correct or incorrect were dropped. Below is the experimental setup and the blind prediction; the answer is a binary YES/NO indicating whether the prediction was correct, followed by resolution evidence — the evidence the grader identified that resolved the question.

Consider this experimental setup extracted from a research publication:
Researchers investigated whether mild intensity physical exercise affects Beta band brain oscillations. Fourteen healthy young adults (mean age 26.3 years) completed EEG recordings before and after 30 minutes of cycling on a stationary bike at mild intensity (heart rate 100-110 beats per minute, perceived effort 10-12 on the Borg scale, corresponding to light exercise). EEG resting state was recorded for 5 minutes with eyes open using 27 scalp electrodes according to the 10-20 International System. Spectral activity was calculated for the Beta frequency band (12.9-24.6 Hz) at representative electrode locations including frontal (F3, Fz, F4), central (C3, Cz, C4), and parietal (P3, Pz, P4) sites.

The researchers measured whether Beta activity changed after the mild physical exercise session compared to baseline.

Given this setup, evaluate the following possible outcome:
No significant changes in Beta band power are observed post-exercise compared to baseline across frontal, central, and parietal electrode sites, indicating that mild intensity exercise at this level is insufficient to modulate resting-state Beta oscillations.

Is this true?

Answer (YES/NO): YES